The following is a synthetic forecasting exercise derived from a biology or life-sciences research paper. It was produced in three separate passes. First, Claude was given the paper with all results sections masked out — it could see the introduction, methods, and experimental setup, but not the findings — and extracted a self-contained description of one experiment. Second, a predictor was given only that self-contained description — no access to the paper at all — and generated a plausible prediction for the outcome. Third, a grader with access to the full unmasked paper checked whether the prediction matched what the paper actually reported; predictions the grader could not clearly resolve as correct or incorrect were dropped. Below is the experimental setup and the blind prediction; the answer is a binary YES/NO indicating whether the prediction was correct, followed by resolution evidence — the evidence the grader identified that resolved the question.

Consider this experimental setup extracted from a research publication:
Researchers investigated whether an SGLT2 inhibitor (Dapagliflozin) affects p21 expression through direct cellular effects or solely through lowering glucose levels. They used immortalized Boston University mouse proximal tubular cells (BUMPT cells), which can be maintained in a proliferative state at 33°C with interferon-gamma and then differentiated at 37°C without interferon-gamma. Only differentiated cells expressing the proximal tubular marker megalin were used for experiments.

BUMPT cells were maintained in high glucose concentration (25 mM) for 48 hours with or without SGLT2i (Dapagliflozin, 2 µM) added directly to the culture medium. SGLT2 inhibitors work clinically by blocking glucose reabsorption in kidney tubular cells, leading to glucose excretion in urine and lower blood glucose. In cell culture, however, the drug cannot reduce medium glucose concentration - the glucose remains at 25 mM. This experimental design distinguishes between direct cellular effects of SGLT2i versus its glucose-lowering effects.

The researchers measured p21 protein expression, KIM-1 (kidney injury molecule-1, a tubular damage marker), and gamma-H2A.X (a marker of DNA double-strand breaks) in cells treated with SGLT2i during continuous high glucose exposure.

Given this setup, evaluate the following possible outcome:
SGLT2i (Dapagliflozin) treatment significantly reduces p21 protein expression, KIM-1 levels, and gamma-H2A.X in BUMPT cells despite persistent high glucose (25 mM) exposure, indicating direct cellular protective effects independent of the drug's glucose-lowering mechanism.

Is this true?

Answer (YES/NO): NO